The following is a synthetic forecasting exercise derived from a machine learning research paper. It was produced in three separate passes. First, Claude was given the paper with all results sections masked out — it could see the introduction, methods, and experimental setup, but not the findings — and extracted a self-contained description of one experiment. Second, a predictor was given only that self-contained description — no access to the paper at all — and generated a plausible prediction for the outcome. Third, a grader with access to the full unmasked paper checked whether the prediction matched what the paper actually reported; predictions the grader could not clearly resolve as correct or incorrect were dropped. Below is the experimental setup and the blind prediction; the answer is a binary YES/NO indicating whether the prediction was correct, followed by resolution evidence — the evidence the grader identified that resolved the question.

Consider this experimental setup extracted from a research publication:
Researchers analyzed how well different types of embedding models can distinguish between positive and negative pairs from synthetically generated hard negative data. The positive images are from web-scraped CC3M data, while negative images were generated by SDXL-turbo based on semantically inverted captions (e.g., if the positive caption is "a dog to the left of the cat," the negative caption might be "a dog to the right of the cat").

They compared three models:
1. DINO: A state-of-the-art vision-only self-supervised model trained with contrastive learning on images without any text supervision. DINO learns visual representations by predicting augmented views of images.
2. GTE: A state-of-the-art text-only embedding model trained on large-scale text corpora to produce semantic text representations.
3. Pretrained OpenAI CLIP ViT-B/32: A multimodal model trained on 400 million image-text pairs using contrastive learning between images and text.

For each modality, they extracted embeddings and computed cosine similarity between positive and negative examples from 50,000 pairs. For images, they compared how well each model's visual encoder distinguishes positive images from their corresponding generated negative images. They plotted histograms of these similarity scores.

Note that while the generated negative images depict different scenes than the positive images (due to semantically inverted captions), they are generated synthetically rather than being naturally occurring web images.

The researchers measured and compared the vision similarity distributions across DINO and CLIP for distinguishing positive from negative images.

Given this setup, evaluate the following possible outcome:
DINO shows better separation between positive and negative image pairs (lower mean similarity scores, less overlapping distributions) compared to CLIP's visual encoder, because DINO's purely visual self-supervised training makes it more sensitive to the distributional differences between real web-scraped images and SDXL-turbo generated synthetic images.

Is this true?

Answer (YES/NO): NO